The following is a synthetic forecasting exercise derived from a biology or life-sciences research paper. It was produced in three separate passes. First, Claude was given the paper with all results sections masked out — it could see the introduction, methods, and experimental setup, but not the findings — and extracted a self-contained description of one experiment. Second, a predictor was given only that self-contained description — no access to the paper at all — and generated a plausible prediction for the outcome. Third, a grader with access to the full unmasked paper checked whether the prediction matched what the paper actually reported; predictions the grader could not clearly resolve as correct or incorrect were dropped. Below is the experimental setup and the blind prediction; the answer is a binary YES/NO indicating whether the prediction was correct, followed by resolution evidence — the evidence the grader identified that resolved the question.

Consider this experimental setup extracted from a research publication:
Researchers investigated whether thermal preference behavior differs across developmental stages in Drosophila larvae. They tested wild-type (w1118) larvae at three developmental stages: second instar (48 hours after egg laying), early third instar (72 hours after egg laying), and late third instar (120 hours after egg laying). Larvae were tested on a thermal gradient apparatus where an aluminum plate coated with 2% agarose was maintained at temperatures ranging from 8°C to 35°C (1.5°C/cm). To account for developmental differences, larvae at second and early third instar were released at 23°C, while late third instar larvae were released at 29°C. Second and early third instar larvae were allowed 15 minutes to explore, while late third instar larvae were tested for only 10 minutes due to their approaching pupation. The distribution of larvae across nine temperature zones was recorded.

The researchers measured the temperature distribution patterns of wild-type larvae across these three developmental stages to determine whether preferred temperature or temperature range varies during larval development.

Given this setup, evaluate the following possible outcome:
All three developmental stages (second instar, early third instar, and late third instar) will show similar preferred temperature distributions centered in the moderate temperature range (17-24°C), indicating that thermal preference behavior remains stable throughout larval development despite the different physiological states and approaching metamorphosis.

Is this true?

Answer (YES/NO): NO